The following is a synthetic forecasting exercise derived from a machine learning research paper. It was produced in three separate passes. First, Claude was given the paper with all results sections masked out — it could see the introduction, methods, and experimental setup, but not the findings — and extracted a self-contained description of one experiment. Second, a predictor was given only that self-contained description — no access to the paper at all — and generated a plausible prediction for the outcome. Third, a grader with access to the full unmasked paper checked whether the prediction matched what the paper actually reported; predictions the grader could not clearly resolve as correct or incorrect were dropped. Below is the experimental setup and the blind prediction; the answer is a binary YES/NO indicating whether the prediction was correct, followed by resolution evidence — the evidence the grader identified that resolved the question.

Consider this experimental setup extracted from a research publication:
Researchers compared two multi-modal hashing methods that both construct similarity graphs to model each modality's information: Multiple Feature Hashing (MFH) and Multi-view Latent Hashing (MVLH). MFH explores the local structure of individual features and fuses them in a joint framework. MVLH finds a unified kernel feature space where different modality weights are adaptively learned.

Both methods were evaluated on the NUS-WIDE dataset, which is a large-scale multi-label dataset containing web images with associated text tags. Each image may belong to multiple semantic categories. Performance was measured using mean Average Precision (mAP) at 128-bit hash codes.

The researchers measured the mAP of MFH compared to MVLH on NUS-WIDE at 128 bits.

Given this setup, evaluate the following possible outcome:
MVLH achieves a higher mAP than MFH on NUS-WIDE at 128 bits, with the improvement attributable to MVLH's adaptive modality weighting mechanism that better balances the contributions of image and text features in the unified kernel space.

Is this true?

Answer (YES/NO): NO